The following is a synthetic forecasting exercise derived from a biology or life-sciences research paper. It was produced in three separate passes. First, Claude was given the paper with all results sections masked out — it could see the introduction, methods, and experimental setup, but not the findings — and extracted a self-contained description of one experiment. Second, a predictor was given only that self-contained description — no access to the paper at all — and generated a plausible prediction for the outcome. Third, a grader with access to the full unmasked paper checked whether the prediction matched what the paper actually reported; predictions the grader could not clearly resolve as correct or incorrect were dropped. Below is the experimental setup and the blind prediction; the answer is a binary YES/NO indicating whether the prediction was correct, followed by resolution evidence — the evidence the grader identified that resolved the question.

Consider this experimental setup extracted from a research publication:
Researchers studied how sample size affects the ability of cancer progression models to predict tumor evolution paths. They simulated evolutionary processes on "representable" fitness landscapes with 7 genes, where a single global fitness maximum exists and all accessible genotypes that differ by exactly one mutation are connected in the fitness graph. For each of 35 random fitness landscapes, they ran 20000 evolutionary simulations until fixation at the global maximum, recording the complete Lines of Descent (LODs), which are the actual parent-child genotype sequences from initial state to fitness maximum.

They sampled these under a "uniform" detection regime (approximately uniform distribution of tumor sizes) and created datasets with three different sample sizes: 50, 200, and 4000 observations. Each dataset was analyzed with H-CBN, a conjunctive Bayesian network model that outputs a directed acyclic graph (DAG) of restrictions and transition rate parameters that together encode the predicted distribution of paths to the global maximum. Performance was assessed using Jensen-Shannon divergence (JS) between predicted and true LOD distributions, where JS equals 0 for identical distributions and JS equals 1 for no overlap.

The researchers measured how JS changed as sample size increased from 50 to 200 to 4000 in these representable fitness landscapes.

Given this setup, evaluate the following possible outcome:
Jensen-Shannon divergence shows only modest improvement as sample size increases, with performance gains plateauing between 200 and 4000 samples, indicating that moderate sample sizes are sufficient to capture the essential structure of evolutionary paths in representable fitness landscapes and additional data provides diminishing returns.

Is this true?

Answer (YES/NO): NO